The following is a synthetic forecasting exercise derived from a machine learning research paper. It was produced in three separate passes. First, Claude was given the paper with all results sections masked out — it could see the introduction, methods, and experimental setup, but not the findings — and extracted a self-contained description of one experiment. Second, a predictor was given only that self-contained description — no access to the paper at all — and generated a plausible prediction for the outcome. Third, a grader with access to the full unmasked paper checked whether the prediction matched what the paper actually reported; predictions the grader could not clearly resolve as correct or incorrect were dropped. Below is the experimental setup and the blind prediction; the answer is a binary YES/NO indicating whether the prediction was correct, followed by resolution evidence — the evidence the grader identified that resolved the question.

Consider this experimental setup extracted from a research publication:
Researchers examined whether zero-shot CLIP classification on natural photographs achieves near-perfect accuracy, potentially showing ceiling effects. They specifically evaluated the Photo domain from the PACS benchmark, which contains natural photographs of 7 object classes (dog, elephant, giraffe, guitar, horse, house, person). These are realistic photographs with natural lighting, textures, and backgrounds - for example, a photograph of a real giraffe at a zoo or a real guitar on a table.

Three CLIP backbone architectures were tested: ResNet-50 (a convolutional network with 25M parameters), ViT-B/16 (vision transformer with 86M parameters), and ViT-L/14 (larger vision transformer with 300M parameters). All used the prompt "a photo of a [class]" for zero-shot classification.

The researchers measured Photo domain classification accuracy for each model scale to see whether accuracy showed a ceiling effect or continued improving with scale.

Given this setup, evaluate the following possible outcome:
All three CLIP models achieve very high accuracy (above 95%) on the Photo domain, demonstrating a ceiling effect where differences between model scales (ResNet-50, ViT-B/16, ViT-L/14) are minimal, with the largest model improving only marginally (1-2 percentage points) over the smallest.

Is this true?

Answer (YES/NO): NO